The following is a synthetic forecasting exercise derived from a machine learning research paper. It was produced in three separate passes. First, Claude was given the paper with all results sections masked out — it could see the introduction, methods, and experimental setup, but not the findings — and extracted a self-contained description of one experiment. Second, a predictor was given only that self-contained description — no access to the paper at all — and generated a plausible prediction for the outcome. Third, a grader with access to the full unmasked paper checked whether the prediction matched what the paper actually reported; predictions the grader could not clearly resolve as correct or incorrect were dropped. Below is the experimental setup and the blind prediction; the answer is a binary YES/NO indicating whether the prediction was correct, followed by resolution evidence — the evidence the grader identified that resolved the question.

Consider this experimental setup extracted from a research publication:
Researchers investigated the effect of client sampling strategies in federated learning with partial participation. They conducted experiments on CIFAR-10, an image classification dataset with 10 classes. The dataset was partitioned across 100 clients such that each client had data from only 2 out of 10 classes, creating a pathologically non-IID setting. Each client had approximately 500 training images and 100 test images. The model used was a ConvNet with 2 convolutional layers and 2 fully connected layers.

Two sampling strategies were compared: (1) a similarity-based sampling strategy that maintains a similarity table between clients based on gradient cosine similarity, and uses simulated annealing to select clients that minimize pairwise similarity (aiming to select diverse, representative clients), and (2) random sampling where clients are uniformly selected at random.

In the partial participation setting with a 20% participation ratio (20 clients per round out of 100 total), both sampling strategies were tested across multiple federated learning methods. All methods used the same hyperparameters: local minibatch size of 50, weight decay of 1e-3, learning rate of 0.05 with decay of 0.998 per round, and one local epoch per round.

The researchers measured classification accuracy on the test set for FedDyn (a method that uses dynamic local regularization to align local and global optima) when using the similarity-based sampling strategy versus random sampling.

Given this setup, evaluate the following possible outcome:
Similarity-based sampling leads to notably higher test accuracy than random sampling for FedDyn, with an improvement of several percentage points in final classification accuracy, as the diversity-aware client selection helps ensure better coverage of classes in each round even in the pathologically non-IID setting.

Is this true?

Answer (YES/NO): NO